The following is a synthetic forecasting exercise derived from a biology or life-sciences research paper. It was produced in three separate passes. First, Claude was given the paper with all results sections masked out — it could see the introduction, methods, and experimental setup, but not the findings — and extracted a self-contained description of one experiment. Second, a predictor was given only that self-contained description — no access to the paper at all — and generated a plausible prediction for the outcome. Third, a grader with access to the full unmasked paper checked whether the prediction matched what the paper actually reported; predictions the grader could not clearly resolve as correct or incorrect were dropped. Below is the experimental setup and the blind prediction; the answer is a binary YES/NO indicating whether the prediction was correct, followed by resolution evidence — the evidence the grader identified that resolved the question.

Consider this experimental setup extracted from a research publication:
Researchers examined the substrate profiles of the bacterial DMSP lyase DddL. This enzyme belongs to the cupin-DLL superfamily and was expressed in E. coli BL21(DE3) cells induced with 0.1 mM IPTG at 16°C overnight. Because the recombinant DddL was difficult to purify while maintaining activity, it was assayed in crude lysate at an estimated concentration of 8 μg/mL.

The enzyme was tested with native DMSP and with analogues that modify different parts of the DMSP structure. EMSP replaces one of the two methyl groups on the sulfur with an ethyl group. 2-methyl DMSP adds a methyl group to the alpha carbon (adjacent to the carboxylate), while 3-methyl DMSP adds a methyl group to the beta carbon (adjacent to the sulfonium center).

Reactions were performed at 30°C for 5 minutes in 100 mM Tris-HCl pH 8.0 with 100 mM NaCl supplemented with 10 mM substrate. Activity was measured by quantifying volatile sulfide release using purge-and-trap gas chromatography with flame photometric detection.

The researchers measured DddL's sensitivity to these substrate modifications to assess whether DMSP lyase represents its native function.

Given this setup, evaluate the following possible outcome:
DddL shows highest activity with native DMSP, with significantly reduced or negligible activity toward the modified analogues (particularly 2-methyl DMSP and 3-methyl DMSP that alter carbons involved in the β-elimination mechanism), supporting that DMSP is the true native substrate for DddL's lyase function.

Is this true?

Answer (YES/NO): YES